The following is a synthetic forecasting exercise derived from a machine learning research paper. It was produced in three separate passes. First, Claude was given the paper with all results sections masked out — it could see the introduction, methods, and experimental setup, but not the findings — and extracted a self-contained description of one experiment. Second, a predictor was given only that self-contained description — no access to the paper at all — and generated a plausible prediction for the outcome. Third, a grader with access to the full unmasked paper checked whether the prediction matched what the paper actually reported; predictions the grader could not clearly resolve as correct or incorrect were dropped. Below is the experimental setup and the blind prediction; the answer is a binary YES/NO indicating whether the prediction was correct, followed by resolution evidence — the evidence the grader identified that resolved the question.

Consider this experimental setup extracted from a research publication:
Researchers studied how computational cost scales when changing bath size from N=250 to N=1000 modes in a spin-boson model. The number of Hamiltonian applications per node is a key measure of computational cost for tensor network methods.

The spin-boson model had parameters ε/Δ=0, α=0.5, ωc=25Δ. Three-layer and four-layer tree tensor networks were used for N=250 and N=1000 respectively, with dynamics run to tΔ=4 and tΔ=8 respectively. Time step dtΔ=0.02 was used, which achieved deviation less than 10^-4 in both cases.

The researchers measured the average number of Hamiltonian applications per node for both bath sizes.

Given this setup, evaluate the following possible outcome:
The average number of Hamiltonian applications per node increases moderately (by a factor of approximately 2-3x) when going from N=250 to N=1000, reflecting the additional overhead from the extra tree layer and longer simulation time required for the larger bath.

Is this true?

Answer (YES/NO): NO